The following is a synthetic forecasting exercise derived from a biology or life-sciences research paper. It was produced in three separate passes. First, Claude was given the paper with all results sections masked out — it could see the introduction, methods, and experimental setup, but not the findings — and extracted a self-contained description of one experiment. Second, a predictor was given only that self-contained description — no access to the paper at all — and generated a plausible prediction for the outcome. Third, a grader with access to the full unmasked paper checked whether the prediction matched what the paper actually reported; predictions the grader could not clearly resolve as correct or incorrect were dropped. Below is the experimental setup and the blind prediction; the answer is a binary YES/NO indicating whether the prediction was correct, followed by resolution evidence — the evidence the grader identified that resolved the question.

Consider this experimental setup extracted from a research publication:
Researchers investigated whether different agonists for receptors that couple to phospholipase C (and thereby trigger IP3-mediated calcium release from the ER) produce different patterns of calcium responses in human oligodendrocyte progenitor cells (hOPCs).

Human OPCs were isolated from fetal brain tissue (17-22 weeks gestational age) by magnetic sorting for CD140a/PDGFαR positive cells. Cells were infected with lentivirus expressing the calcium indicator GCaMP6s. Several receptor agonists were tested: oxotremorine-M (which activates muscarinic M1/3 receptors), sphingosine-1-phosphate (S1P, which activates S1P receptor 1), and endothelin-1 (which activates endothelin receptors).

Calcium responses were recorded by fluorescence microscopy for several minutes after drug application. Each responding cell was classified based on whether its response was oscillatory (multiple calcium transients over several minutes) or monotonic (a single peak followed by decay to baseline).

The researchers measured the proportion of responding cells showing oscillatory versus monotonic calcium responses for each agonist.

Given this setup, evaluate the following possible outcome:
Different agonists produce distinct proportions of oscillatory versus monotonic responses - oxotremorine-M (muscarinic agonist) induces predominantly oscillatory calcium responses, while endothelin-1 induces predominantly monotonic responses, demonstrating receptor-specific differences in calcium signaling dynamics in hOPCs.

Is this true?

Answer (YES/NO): YES